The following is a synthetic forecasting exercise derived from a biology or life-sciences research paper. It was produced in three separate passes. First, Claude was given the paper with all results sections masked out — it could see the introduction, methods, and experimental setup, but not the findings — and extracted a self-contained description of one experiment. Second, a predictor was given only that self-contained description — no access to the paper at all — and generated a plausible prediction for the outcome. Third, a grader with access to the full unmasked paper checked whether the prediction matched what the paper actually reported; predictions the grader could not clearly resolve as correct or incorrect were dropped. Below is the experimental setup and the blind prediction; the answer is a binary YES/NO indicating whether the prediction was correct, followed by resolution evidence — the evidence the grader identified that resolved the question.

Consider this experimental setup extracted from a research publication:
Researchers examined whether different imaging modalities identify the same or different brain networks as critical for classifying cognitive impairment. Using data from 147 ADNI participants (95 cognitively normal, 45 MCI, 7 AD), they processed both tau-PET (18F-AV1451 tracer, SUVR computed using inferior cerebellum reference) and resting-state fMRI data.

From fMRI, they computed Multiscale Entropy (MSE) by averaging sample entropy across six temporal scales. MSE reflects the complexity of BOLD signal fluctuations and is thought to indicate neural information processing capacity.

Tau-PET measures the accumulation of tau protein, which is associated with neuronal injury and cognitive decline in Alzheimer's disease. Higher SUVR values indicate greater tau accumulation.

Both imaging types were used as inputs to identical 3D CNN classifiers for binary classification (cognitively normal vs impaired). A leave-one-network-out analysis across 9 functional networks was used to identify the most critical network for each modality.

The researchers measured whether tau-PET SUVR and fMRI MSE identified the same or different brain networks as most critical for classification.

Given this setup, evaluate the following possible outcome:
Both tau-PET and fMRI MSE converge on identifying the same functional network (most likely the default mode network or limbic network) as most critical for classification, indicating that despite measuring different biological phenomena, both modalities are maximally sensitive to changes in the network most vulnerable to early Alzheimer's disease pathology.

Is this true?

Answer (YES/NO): NO